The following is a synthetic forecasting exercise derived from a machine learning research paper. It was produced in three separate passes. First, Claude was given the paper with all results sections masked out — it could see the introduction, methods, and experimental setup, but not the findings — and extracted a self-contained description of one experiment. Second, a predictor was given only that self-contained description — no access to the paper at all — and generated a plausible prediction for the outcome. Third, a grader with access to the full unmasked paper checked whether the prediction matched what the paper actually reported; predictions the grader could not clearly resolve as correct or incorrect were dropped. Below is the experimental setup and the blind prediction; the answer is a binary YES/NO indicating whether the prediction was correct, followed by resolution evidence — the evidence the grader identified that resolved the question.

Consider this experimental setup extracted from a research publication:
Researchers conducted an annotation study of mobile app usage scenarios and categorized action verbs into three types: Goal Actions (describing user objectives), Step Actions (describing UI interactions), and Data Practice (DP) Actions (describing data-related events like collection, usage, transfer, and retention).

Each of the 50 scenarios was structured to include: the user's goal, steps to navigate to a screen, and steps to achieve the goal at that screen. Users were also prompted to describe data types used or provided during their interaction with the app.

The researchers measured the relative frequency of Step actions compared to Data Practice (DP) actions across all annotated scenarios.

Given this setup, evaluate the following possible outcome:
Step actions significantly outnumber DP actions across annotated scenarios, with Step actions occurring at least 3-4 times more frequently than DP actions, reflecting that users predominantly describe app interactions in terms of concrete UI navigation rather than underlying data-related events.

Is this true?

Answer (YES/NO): NO